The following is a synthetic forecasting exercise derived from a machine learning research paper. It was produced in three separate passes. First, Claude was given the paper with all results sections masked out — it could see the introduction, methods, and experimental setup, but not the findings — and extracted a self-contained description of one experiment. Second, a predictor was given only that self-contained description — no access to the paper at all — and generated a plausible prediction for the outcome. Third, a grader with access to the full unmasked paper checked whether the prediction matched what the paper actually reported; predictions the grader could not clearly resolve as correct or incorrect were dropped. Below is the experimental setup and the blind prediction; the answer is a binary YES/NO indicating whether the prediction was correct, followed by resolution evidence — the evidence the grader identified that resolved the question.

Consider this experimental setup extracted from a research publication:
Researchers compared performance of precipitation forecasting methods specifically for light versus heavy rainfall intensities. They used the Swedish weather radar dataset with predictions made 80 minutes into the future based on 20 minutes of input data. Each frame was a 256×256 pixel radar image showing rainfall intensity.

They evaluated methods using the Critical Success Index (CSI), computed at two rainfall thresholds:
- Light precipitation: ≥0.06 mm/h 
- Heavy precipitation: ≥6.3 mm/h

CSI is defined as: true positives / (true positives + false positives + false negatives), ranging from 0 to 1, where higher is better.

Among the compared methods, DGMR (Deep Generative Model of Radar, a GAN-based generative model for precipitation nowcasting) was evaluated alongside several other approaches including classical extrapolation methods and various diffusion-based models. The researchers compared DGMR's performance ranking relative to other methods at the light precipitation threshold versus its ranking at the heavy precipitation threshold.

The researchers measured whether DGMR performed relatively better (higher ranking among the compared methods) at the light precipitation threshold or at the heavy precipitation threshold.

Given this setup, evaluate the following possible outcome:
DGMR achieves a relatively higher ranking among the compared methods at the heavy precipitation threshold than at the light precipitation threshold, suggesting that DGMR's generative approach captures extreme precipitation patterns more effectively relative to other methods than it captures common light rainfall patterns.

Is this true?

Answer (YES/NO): YES